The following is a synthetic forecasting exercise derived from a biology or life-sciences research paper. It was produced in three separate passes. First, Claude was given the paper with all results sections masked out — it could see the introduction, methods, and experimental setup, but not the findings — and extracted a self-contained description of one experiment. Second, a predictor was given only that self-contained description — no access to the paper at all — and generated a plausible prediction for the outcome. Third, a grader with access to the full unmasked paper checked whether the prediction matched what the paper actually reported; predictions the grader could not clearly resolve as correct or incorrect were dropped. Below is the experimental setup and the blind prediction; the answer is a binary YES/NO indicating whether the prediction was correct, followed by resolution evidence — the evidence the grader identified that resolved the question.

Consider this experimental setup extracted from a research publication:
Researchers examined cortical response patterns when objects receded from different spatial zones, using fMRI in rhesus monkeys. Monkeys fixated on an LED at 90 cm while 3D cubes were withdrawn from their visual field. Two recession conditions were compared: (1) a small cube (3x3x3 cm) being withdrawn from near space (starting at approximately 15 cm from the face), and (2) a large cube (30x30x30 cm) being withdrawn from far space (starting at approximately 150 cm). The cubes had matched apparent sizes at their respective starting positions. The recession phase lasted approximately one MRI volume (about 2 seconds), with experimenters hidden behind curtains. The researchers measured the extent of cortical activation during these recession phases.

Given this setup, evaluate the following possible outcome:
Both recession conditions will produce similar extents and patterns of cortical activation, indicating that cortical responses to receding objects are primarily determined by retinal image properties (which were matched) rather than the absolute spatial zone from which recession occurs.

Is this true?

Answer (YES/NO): NO